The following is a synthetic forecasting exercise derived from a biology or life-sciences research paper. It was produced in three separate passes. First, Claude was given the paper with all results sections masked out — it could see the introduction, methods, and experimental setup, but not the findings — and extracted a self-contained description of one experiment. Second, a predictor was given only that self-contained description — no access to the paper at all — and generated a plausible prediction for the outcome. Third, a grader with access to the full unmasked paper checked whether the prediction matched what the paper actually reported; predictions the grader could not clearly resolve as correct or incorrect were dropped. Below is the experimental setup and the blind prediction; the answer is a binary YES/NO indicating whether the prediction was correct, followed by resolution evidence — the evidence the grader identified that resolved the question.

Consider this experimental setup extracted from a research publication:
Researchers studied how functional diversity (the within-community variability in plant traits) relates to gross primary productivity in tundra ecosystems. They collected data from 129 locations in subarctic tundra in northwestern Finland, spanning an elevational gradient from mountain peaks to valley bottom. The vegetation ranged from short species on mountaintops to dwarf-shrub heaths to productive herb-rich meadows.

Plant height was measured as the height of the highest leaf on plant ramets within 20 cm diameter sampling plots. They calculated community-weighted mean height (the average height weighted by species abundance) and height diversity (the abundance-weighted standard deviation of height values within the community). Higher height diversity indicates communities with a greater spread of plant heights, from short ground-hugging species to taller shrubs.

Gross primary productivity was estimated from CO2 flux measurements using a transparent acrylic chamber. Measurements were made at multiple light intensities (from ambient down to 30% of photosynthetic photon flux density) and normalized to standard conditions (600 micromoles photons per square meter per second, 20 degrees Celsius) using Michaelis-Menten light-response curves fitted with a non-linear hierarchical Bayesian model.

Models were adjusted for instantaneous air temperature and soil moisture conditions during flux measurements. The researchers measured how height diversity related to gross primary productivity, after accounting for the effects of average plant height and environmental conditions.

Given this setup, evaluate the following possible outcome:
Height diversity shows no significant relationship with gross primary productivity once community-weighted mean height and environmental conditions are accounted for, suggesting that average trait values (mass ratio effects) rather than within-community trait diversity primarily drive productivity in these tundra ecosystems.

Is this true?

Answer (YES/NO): NO